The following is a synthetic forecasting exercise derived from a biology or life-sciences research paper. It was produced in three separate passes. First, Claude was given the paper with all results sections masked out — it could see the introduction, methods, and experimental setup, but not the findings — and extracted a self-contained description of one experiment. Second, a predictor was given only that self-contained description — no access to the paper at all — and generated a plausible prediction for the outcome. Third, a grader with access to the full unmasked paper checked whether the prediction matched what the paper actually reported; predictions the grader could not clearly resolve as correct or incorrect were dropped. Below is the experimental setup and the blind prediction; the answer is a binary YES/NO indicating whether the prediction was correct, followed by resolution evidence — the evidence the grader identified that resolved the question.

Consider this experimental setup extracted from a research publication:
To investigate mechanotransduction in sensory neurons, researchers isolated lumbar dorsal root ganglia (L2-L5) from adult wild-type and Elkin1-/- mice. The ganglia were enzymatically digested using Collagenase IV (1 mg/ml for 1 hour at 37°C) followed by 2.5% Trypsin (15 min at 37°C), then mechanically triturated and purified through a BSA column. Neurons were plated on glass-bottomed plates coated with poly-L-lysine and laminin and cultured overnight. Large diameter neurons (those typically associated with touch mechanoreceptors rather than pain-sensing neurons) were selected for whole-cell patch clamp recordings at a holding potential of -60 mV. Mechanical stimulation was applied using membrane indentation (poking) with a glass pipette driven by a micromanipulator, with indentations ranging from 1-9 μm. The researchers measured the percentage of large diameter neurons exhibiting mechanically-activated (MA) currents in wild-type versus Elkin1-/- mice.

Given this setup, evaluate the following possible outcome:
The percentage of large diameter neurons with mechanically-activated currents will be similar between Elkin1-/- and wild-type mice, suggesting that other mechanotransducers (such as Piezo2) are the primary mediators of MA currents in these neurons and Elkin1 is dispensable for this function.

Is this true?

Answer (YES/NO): NO